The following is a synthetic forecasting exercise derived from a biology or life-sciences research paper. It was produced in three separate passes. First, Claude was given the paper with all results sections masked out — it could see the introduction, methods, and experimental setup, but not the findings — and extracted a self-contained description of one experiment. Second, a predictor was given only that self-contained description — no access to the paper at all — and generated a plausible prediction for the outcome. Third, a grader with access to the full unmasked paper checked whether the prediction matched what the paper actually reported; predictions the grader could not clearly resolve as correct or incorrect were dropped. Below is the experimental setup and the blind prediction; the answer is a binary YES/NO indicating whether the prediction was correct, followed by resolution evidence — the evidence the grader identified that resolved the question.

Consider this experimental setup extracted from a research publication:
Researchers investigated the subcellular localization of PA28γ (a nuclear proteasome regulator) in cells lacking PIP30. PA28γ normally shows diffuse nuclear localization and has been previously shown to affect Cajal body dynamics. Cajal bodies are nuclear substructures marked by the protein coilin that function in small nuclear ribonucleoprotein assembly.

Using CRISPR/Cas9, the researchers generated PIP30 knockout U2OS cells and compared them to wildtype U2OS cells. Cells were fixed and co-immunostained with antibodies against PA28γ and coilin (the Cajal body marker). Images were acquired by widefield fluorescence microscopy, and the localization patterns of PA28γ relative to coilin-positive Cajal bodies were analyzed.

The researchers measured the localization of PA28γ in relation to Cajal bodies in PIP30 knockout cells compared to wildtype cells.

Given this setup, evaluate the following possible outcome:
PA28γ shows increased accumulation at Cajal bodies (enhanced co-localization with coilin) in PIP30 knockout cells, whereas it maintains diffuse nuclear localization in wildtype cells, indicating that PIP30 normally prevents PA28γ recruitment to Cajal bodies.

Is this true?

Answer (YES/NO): YES